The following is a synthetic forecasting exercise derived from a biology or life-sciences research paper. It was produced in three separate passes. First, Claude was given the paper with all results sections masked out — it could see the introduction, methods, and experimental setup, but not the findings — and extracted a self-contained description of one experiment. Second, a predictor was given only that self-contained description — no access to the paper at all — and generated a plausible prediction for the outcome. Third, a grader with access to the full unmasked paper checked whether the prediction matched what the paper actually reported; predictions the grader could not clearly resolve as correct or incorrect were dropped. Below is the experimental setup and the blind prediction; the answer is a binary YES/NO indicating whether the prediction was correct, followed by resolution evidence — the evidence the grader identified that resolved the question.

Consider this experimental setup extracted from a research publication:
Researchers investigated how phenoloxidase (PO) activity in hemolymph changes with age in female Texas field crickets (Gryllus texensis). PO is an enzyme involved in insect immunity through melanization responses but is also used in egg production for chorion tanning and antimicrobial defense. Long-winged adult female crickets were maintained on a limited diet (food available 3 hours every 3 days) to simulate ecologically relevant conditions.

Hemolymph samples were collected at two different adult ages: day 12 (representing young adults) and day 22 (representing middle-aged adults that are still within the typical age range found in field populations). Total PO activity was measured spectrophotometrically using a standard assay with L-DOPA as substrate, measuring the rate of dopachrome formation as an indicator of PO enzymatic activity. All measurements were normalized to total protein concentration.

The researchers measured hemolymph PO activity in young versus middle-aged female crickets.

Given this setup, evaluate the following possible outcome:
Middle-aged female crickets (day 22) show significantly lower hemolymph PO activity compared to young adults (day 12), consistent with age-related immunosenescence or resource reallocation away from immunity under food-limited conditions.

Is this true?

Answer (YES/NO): NO